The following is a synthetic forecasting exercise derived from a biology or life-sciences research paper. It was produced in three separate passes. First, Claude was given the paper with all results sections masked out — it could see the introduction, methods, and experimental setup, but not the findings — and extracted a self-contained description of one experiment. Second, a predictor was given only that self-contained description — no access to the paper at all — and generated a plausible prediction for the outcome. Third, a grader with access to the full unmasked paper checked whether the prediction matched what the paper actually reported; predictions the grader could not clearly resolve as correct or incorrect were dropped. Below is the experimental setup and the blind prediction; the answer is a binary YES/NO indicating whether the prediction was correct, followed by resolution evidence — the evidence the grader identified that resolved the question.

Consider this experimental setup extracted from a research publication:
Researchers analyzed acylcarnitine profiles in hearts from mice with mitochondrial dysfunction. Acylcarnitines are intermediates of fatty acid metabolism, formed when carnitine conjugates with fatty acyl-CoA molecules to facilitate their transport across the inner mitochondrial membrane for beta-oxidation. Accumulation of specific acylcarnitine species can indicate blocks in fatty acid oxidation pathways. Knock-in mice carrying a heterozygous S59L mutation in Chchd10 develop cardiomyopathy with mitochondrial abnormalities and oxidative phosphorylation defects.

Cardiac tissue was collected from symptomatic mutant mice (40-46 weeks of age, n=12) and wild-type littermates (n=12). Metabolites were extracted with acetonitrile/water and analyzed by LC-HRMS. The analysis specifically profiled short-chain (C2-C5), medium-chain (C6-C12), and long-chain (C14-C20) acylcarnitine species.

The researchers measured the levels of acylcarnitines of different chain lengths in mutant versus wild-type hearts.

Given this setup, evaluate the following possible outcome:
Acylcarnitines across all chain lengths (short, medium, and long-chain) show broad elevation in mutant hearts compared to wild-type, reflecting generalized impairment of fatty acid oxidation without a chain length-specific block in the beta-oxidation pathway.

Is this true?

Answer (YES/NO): NO